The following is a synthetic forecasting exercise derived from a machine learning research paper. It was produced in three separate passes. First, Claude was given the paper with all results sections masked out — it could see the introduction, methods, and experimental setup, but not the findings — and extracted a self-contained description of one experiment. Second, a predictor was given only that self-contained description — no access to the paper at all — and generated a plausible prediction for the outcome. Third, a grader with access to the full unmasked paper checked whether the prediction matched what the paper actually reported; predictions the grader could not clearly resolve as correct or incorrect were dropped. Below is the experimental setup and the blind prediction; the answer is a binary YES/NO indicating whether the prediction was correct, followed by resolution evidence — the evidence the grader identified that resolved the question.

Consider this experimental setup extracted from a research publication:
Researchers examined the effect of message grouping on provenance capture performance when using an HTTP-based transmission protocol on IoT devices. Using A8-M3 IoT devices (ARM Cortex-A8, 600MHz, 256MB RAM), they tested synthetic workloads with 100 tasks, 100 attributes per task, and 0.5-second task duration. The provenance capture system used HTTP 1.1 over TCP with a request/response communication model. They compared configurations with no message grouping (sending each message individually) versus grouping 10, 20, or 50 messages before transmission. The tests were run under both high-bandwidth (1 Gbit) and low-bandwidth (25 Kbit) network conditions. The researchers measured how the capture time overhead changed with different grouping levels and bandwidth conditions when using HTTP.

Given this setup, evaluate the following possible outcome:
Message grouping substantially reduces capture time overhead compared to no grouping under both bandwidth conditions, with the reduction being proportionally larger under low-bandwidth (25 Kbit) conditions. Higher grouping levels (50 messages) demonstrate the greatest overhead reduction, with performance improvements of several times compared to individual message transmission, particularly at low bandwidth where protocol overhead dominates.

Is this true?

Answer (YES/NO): NO